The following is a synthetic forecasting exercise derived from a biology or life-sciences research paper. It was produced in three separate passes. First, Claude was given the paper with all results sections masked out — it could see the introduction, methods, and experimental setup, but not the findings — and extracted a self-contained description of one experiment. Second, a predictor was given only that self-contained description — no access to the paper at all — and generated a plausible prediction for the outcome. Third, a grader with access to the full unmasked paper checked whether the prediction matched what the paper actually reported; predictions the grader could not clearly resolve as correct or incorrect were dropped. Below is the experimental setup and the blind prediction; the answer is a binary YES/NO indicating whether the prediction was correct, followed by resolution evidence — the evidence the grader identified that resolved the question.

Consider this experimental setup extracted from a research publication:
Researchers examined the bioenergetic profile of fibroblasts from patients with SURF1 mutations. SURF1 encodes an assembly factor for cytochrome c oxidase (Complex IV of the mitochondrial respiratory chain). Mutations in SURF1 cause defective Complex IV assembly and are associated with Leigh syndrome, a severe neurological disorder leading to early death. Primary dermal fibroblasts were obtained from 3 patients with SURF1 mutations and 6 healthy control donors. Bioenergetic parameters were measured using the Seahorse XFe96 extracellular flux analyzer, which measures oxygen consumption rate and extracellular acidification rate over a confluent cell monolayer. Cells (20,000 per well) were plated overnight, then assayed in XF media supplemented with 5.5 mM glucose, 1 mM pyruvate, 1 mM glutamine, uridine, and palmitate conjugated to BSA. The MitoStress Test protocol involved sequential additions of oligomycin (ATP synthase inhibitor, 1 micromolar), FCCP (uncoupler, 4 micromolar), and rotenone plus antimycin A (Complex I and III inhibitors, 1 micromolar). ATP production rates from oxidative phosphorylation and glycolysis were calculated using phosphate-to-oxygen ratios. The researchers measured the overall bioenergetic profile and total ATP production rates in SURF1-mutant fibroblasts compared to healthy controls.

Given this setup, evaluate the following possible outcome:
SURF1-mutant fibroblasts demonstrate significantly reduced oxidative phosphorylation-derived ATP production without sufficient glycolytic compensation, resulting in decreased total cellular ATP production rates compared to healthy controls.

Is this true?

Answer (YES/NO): NO